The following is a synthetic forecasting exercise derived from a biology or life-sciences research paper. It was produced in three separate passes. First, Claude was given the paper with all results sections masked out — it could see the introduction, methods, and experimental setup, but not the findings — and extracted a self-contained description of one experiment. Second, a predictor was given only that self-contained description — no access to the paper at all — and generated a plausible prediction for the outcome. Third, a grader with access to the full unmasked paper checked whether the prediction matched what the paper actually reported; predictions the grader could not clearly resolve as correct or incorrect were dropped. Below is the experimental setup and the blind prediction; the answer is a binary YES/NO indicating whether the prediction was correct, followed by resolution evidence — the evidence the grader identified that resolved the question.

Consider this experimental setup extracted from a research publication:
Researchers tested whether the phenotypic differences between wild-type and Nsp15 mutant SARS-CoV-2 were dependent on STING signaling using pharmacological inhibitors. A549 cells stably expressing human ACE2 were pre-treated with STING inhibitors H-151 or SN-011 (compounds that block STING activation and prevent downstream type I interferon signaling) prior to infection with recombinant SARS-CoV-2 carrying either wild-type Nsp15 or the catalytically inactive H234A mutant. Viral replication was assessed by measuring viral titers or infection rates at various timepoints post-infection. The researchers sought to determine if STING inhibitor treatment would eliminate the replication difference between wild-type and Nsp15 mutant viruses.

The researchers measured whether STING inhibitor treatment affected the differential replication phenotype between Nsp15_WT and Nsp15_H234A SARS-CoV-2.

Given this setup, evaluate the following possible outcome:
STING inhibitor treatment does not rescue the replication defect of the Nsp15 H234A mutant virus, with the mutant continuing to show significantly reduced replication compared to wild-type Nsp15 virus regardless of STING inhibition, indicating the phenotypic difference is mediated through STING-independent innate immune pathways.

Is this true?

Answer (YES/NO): NO